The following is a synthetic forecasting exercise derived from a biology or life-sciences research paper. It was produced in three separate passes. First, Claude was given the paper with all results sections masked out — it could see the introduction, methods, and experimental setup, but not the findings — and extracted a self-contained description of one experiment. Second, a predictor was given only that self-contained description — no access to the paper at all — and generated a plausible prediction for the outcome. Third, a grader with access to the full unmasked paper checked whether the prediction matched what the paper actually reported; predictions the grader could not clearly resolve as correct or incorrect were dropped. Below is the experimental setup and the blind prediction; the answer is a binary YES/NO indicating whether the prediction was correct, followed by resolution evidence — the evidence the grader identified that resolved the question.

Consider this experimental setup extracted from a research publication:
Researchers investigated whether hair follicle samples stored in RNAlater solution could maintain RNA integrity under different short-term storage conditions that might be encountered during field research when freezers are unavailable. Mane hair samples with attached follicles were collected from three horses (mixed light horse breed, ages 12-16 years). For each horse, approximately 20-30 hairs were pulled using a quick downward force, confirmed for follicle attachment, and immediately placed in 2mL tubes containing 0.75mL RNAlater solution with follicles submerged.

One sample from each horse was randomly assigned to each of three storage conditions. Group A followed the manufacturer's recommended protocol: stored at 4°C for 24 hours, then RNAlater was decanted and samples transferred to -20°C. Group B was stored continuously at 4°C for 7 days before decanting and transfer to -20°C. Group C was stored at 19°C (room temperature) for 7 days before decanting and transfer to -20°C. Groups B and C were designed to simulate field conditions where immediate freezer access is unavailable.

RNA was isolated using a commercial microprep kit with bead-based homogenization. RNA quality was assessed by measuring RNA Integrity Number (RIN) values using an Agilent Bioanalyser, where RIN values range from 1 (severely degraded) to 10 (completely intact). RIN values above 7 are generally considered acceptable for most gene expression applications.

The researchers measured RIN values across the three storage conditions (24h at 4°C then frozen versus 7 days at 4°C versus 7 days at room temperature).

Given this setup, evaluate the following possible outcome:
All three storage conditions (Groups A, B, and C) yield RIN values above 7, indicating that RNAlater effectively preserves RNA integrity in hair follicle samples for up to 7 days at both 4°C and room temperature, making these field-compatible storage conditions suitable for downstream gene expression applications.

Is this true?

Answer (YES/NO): YES